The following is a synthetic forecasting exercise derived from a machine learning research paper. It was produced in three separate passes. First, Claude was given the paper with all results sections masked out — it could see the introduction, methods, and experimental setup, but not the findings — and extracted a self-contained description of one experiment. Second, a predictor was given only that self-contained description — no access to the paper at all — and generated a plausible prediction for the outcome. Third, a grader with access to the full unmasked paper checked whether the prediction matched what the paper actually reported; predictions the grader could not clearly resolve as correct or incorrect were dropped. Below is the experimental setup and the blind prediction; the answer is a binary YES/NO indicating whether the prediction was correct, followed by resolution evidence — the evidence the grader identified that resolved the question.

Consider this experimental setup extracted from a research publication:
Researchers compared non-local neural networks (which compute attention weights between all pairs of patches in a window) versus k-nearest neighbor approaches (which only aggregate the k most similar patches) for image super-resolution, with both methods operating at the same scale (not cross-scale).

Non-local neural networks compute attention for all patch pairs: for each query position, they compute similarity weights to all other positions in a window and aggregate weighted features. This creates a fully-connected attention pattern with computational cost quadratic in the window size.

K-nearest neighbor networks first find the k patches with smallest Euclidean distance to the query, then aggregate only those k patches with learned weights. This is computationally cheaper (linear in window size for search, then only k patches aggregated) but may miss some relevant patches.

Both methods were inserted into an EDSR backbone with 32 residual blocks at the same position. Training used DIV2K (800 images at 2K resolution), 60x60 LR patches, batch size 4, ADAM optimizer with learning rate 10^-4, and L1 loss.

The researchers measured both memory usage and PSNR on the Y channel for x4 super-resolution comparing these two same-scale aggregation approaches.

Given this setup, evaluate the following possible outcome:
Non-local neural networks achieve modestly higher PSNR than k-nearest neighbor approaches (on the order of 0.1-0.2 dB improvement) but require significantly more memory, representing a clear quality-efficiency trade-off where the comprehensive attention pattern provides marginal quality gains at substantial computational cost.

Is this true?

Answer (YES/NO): NO